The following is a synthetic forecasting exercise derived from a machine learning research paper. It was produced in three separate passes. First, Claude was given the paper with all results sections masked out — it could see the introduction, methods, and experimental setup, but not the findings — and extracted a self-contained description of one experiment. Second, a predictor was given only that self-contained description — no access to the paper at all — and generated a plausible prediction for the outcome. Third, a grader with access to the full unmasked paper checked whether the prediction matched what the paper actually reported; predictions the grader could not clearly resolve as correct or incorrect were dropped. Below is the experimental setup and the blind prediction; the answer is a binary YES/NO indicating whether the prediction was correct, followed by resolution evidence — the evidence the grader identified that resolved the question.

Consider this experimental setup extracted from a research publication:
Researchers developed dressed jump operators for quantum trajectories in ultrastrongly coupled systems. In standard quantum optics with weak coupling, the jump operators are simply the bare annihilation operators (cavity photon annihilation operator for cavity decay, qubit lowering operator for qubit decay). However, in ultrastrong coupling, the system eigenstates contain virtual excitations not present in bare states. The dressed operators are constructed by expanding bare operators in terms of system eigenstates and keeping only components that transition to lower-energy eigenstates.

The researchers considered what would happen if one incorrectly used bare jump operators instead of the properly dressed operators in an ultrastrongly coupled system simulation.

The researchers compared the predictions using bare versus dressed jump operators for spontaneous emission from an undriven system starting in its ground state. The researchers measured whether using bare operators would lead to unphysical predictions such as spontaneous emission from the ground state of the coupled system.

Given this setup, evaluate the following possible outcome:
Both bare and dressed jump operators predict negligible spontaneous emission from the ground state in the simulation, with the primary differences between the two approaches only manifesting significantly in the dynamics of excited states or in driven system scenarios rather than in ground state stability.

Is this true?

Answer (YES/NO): NO